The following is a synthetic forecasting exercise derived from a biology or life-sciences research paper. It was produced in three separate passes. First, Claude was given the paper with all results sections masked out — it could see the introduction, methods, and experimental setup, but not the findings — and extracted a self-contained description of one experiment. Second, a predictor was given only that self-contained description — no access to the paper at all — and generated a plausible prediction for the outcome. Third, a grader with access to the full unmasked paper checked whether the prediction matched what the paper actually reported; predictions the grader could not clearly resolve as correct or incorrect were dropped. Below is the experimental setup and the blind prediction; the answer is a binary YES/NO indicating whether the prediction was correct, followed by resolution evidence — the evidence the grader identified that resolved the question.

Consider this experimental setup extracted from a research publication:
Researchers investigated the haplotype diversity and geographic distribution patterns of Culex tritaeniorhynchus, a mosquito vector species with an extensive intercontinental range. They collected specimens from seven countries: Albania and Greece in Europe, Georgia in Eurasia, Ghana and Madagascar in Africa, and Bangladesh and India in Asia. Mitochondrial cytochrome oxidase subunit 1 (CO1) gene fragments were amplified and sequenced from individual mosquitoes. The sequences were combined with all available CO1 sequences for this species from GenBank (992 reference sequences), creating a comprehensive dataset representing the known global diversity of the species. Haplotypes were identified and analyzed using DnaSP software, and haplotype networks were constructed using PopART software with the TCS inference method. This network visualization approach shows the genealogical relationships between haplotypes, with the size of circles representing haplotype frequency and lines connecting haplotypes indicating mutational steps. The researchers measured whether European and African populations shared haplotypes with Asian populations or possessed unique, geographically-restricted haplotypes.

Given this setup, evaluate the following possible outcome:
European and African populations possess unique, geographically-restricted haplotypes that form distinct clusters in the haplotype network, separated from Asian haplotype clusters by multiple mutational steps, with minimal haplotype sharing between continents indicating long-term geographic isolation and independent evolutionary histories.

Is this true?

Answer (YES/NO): YES